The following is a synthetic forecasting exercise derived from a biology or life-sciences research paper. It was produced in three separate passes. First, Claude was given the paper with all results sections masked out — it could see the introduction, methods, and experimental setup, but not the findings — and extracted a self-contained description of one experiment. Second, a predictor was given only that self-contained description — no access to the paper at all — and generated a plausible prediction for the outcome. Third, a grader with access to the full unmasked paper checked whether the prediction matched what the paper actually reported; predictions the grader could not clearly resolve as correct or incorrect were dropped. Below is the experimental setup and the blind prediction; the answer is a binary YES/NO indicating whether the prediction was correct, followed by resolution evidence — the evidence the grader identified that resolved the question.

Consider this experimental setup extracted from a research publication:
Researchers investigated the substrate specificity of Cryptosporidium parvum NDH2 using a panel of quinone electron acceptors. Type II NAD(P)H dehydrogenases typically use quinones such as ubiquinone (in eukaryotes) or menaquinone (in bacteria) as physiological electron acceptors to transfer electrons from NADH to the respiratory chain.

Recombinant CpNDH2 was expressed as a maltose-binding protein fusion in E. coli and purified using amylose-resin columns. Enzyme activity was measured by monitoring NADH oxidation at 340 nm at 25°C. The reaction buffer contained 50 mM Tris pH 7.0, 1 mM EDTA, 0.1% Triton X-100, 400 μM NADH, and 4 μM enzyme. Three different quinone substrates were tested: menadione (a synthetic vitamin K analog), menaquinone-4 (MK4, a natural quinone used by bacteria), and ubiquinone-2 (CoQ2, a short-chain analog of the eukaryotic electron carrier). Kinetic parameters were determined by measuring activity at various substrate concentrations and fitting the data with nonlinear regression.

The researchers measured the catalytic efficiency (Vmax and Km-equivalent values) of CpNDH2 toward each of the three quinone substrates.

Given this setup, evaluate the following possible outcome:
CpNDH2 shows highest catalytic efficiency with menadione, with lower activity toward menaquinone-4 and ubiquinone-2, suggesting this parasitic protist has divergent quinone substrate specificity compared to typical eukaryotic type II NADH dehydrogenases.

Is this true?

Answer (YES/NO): YES